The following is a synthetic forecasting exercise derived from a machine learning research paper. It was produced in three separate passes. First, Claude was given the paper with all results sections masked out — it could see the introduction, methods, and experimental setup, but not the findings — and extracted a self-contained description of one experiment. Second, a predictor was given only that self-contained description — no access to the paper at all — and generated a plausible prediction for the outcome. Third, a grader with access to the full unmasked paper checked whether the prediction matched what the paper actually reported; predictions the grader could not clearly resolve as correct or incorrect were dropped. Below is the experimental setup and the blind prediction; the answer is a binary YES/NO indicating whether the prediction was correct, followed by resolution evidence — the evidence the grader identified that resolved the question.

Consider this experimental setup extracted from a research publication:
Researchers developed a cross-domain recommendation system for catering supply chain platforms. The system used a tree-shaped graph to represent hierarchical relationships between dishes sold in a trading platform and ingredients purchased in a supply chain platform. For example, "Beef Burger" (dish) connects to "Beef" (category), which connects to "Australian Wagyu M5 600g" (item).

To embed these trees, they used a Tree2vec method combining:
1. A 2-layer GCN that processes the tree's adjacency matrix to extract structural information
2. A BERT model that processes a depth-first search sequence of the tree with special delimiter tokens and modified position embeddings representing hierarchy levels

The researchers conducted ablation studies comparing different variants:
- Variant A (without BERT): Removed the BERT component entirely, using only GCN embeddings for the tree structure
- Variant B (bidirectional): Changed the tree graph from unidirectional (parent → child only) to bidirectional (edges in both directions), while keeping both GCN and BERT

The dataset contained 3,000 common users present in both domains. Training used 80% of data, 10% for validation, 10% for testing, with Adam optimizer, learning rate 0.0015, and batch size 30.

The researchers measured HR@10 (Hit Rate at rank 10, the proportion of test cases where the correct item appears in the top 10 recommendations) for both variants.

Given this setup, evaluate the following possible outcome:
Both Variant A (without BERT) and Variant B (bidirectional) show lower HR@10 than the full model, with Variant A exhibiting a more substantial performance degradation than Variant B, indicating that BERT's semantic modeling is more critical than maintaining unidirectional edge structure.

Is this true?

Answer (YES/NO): YES